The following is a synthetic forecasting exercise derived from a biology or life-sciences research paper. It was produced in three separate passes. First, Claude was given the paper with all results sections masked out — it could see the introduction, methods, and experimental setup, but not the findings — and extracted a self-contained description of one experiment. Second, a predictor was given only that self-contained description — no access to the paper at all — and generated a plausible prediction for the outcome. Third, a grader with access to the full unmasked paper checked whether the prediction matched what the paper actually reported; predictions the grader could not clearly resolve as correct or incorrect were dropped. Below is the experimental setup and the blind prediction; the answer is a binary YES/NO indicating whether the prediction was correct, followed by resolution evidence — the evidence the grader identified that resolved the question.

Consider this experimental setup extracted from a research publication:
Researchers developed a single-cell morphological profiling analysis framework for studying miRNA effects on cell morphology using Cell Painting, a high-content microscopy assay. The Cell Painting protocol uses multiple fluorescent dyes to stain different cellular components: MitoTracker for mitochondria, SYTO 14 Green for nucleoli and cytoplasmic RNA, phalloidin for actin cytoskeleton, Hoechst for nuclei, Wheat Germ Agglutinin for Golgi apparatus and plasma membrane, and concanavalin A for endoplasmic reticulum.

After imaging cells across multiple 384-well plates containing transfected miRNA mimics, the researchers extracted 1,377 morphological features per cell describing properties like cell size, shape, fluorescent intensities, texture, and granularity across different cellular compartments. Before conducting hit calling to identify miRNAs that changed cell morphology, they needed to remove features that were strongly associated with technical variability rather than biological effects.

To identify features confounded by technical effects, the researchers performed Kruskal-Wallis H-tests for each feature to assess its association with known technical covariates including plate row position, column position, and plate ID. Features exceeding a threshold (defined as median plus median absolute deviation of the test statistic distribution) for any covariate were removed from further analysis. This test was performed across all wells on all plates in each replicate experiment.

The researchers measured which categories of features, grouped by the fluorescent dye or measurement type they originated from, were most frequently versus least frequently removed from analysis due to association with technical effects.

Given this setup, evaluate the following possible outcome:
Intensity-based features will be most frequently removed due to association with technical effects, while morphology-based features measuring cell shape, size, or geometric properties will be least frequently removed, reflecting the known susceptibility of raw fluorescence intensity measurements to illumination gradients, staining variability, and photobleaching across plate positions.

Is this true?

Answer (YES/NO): NO